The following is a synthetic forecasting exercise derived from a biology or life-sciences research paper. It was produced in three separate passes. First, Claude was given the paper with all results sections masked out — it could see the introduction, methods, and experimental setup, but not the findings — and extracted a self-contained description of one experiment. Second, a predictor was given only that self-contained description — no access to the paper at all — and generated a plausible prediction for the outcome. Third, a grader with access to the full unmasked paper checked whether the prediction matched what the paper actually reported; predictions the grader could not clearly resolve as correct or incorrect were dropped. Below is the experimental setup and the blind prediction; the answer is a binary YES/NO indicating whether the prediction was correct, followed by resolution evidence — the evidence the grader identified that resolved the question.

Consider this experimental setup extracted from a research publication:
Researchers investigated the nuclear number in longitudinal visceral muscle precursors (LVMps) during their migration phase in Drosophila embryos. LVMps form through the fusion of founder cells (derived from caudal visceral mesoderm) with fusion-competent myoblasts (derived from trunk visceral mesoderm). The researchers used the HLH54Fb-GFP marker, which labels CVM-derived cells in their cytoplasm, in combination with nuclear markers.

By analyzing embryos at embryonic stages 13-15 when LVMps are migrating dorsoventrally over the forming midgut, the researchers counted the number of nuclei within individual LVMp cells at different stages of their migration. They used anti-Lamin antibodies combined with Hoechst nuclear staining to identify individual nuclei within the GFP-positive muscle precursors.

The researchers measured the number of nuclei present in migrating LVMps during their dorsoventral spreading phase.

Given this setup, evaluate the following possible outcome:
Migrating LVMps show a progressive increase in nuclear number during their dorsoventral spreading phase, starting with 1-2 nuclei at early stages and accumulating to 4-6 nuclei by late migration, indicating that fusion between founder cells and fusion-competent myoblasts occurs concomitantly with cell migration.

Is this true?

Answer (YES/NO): NO